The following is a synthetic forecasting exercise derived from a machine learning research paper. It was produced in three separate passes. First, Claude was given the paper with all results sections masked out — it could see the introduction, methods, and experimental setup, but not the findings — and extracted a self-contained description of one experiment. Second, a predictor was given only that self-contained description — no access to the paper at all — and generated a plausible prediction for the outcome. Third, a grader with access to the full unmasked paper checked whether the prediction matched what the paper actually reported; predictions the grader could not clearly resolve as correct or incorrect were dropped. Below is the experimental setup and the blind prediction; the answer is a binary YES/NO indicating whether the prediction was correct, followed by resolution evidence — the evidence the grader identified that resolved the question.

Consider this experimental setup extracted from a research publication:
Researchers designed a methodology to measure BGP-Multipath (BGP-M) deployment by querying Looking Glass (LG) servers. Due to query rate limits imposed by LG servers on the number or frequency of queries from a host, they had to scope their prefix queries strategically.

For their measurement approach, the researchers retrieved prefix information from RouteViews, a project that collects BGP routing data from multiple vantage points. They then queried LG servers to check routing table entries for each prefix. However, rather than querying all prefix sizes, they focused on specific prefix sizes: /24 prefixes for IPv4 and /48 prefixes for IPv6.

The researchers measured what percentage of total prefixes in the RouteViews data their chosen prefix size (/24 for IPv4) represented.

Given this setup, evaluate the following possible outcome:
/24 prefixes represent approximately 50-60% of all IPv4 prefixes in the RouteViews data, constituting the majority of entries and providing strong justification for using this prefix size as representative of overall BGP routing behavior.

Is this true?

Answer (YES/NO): YES